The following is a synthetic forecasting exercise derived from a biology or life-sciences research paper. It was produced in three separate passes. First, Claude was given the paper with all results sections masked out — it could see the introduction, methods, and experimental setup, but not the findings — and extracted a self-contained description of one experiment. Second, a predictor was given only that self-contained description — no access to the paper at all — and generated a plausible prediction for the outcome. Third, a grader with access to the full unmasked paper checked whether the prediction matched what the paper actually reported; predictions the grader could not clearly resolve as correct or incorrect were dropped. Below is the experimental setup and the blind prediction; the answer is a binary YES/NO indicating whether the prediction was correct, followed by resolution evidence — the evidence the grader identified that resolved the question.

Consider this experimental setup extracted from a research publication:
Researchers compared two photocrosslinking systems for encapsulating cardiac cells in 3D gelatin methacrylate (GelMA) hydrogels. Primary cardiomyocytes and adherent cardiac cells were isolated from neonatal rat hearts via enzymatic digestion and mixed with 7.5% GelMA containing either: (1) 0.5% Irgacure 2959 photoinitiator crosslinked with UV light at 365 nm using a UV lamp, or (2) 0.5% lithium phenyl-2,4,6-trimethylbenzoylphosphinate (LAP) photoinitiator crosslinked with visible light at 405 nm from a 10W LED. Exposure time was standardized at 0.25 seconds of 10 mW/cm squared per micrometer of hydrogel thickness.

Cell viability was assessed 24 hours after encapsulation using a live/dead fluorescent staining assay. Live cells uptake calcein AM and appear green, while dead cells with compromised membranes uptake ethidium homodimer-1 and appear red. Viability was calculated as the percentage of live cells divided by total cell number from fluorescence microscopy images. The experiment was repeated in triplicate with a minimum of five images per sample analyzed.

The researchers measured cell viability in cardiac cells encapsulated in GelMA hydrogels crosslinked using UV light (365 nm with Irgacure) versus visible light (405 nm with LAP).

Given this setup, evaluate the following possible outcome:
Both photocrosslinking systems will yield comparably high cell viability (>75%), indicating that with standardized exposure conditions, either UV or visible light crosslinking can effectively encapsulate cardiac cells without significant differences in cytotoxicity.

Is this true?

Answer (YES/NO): NO